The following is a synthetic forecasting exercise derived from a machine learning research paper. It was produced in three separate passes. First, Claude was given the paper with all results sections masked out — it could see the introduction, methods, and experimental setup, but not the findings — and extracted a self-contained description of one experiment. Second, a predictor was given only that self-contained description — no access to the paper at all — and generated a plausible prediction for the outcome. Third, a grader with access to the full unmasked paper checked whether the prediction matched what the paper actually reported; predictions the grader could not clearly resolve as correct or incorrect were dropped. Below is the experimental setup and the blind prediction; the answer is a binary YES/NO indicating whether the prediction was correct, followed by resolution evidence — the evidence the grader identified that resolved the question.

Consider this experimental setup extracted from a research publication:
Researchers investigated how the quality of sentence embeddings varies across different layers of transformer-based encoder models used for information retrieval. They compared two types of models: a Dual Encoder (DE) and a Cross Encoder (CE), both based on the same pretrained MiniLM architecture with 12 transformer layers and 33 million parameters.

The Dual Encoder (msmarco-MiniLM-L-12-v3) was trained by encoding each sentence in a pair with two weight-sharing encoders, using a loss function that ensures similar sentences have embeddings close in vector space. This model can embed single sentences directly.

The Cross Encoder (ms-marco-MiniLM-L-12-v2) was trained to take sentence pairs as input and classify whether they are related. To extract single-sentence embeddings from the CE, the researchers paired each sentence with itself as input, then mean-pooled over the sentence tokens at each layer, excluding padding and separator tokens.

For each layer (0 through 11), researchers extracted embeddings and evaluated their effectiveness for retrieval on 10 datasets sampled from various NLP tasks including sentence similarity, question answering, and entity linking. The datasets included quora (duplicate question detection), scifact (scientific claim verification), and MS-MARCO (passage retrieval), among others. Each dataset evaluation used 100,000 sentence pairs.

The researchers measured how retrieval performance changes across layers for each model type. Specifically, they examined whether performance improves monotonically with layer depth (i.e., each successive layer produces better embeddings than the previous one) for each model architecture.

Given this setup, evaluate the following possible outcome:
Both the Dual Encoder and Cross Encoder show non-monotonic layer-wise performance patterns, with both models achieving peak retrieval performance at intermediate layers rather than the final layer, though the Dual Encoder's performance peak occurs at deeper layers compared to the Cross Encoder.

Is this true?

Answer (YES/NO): NO